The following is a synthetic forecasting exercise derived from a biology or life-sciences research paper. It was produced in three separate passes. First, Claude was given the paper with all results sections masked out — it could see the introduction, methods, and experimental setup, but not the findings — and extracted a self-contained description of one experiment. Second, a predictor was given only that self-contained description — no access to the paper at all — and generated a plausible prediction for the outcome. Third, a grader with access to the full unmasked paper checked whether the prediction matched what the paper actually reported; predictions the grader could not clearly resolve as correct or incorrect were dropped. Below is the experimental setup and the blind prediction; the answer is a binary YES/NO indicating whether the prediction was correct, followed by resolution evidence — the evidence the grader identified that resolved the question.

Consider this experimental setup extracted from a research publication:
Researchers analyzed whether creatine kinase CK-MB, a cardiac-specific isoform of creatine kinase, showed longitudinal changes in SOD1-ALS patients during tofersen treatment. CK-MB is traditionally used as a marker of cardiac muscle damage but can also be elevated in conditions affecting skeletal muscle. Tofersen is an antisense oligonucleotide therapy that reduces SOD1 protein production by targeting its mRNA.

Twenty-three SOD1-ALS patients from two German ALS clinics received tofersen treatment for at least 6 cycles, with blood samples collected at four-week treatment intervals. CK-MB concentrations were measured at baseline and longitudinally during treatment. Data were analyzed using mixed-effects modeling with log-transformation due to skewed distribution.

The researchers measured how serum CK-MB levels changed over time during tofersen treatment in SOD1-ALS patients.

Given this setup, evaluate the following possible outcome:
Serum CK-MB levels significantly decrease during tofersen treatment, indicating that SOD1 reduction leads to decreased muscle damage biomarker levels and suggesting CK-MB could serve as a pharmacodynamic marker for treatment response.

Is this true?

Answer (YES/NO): NO